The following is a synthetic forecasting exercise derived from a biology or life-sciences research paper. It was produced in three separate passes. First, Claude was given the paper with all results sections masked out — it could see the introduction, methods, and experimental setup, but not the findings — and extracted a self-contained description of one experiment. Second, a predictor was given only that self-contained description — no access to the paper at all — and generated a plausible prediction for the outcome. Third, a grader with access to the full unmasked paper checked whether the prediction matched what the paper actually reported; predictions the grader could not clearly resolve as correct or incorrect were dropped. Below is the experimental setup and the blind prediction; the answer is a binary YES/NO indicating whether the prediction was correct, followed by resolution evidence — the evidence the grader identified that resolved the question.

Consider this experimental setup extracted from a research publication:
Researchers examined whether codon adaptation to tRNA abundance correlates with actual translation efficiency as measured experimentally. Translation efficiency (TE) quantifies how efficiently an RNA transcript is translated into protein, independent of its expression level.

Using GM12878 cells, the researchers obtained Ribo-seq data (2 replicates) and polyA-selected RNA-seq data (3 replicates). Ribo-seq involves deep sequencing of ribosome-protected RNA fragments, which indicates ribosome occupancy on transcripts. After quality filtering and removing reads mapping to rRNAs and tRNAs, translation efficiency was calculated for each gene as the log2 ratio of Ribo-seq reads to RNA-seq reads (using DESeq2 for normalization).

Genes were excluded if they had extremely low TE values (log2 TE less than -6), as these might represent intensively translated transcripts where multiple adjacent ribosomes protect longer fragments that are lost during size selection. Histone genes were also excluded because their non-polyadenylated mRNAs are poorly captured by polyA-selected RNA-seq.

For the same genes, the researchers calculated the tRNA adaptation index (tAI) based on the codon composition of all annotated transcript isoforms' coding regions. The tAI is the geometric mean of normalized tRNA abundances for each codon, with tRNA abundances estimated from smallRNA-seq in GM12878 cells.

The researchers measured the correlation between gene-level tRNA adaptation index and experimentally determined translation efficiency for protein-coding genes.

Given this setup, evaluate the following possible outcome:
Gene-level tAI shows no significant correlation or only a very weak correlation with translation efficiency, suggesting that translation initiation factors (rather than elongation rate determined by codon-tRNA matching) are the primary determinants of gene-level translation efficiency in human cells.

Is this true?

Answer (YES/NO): NO